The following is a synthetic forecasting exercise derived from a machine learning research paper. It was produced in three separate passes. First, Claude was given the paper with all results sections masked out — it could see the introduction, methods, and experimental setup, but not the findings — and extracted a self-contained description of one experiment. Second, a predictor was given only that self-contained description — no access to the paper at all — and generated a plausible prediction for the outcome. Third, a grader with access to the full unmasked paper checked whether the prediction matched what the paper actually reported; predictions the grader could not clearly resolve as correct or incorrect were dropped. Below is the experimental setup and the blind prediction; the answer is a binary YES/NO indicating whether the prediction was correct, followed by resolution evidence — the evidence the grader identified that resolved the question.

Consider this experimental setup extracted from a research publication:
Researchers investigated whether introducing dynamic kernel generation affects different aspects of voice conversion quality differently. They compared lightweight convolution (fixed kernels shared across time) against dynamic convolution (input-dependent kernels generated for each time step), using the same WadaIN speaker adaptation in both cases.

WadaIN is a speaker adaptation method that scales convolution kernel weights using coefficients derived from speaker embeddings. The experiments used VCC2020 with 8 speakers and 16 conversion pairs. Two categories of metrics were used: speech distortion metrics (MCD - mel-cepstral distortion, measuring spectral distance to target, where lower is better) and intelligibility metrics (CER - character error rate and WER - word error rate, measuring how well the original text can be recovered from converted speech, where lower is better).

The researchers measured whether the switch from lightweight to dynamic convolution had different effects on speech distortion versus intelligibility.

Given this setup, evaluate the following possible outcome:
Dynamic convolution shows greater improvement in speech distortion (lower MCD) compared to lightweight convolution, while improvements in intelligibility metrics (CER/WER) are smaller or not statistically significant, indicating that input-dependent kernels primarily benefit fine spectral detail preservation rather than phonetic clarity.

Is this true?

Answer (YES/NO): NO